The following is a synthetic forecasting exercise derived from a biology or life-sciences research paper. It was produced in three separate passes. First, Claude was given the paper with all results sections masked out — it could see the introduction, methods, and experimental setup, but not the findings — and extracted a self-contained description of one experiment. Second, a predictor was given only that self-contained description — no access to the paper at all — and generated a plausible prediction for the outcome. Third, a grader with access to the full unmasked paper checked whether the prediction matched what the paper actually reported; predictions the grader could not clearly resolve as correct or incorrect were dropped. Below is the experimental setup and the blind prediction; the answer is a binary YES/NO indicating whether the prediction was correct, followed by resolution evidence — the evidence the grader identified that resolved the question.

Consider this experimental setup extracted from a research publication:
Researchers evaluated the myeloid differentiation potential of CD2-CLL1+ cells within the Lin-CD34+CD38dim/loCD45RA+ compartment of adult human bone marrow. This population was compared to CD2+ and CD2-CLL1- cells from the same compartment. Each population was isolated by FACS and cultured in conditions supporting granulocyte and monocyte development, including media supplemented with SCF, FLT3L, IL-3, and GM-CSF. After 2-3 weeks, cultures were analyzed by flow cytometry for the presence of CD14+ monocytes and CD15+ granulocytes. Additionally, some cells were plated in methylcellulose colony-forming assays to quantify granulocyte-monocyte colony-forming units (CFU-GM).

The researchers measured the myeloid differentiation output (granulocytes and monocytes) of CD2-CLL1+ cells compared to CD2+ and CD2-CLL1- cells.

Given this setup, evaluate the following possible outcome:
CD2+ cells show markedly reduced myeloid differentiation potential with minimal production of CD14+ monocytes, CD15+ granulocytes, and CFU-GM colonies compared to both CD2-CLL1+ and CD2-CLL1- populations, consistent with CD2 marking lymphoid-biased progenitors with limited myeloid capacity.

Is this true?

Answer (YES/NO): NO